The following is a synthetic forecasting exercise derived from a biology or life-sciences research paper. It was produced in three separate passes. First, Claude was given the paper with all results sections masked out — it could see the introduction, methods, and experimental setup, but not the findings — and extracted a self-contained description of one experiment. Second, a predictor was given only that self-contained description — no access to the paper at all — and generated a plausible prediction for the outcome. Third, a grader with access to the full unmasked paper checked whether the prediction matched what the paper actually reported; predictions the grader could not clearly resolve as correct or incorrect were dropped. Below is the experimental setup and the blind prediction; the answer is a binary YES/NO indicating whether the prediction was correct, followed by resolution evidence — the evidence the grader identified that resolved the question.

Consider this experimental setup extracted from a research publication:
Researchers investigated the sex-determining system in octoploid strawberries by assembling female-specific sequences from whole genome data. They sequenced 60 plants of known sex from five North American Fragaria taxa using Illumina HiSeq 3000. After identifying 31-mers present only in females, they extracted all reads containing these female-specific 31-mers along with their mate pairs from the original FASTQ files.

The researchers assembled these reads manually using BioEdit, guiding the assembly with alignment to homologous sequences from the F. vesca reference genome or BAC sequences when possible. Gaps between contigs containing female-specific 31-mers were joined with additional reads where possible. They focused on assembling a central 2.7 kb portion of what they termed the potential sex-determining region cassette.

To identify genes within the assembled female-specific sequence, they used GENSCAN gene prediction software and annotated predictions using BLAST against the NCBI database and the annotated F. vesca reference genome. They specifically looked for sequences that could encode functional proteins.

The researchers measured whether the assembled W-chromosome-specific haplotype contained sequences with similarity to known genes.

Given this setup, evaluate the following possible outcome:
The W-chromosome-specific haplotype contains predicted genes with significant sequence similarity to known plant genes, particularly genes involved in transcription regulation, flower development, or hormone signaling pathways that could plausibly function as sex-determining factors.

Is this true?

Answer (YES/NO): NO